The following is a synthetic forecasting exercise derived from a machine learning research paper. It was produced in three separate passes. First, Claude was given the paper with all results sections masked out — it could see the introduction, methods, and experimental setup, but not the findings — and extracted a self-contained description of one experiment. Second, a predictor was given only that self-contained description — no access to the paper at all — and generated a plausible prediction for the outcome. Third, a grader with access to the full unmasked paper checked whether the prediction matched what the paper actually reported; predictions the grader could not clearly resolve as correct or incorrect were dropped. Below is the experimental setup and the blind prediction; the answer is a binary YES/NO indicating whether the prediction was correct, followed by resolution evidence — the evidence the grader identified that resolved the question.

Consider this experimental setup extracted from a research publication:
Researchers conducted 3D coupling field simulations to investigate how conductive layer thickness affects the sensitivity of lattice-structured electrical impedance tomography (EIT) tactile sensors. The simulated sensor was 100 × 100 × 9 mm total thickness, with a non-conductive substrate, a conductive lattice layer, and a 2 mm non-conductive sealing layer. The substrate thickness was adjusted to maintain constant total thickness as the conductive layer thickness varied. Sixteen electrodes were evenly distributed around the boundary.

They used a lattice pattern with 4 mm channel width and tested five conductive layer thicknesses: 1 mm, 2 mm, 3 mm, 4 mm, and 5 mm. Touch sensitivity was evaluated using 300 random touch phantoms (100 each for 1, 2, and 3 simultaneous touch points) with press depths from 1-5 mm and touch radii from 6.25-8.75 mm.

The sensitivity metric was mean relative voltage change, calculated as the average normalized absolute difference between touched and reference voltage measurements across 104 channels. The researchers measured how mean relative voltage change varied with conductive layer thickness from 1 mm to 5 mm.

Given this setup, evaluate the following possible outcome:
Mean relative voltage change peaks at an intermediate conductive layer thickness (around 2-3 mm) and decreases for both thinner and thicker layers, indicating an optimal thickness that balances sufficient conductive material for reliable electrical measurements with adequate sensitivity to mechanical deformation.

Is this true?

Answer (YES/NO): YES